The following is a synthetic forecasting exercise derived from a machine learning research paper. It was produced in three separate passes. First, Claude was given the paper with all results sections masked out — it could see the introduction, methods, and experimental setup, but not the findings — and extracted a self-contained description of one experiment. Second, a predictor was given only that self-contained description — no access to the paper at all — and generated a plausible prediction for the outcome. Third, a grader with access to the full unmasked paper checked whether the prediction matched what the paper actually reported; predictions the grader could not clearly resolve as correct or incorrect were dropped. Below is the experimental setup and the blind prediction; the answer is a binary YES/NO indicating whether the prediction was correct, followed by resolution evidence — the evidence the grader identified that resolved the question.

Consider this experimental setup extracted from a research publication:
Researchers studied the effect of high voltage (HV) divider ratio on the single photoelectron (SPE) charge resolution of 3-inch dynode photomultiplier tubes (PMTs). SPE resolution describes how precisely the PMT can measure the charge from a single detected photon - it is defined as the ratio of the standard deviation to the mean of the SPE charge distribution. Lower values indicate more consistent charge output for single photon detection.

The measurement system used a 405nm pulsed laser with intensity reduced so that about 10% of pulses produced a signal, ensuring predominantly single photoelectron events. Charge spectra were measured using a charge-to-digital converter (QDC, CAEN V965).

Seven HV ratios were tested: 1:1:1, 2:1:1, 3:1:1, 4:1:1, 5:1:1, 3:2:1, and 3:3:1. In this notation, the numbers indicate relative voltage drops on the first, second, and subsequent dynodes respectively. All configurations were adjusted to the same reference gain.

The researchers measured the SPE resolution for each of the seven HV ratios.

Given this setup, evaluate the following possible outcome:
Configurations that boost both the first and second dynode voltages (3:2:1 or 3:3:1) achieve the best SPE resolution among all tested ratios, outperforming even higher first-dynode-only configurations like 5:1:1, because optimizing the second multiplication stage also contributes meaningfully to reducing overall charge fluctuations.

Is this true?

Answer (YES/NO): NO